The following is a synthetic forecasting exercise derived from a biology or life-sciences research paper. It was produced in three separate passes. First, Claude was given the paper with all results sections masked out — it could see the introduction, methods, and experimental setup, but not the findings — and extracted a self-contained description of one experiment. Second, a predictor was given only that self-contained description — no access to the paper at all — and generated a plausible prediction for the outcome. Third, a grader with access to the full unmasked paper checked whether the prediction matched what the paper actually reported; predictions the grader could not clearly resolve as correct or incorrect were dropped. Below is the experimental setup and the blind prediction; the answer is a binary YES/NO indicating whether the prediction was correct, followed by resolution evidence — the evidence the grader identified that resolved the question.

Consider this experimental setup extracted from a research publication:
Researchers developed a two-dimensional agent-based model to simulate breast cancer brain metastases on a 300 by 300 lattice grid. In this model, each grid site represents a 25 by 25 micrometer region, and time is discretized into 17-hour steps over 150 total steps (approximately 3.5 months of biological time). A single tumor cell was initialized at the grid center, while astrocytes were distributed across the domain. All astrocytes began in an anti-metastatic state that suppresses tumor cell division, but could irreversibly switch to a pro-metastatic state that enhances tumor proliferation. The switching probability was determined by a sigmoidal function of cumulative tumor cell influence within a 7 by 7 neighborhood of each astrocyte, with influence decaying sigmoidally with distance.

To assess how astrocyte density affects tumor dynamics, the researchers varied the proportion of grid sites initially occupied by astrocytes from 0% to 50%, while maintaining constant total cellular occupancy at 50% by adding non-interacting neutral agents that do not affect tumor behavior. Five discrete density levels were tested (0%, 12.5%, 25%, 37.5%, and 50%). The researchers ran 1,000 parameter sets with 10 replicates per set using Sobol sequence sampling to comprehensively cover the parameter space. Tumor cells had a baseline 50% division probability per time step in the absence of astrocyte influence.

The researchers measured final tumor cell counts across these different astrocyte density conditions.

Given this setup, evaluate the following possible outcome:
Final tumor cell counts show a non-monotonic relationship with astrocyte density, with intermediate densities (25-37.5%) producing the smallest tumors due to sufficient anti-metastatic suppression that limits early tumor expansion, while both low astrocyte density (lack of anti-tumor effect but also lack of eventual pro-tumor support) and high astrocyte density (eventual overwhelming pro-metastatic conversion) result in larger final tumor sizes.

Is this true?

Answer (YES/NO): NO